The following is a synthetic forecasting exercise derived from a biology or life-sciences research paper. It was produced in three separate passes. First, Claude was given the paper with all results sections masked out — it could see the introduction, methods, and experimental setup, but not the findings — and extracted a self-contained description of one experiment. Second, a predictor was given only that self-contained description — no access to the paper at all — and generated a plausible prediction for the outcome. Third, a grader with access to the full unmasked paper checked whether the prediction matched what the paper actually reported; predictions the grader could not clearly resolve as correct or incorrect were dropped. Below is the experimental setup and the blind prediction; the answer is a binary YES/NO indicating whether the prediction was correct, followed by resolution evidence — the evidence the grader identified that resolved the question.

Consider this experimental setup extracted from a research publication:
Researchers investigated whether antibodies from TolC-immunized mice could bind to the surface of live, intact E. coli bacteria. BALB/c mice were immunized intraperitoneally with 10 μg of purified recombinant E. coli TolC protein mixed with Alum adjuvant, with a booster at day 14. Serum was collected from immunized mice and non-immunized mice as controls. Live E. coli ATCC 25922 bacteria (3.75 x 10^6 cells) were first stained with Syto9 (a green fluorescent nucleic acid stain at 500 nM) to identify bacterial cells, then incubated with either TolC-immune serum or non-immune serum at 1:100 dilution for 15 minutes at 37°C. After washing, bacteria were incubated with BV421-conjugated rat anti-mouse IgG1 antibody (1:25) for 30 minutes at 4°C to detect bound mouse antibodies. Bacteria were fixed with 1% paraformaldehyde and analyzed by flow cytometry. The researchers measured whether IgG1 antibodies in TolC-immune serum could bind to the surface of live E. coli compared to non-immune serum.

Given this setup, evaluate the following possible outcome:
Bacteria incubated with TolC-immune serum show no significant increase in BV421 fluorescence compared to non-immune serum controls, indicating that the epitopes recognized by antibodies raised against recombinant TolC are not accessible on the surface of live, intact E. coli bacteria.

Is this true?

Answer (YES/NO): NO